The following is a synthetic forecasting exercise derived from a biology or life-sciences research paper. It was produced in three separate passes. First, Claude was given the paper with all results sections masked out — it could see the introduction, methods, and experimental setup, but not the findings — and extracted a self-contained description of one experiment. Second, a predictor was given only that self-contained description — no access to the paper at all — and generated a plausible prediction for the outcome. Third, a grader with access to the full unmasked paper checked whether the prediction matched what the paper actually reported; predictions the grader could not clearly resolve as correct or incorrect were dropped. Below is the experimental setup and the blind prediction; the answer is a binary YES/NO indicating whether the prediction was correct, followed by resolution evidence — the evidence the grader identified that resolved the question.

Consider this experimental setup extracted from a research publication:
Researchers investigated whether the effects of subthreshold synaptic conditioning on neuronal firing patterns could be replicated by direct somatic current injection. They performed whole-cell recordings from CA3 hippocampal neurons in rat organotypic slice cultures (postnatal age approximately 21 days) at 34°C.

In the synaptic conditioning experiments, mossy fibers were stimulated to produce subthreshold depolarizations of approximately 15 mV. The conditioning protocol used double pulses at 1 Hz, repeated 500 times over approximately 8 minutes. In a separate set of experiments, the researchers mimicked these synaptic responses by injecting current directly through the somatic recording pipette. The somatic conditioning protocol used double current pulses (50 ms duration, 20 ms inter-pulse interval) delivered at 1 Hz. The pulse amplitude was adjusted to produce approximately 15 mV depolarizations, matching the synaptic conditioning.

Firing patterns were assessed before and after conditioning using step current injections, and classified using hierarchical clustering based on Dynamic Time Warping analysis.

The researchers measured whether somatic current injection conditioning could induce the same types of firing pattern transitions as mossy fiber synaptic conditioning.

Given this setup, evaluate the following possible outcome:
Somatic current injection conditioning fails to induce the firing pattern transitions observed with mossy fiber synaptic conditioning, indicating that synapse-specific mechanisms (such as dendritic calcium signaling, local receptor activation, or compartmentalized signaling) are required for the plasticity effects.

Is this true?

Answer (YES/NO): NO